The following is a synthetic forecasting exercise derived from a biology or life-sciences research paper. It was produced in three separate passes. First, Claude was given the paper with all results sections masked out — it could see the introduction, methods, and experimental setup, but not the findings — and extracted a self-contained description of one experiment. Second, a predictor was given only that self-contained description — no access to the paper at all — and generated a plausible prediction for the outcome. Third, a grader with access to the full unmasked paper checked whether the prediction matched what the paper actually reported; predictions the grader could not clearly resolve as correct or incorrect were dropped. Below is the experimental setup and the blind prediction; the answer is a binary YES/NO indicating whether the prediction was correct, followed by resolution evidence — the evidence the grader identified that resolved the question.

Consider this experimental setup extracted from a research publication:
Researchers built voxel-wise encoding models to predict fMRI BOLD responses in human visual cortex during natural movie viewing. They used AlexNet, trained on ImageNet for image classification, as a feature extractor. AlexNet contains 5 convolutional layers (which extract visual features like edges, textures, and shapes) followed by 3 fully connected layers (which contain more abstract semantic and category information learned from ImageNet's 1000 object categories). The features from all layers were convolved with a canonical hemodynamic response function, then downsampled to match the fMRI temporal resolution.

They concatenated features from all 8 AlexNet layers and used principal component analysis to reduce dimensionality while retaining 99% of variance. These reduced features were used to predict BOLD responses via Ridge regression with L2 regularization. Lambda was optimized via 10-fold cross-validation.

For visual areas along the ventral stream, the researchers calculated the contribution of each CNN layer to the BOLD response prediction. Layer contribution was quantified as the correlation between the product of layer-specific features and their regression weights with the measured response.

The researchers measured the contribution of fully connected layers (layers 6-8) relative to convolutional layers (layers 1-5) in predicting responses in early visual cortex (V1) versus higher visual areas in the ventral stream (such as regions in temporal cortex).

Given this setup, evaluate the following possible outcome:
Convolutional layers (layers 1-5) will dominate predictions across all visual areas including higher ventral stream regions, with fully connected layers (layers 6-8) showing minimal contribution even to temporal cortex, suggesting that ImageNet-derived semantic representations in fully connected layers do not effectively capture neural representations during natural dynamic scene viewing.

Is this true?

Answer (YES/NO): NO